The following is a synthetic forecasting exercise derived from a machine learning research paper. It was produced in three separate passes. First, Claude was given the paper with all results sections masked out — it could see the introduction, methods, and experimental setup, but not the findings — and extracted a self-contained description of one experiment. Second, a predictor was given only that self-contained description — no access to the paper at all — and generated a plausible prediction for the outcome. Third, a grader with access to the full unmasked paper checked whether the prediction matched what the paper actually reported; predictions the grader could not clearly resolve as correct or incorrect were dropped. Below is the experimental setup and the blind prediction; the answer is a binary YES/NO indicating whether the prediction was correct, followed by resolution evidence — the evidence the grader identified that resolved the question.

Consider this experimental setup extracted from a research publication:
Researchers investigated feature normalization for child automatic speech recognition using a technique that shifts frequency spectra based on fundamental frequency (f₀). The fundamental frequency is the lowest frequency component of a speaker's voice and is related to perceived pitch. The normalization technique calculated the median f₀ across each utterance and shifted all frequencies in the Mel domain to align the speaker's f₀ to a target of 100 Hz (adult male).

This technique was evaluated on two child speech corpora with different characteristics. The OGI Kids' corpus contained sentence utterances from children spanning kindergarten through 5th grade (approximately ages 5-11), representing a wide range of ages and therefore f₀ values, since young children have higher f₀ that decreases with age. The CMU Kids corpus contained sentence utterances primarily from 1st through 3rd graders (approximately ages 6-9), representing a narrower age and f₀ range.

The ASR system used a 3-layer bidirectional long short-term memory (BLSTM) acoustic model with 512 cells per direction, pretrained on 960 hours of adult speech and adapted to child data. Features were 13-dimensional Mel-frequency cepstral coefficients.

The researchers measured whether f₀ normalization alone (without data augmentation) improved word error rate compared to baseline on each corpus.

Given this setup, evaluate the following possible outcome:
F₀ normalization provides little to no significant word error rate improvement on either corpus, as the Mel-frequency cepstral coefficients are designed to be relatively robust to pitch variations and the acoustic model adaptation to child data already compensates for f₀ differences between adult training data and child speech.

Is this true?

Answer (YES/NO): YES